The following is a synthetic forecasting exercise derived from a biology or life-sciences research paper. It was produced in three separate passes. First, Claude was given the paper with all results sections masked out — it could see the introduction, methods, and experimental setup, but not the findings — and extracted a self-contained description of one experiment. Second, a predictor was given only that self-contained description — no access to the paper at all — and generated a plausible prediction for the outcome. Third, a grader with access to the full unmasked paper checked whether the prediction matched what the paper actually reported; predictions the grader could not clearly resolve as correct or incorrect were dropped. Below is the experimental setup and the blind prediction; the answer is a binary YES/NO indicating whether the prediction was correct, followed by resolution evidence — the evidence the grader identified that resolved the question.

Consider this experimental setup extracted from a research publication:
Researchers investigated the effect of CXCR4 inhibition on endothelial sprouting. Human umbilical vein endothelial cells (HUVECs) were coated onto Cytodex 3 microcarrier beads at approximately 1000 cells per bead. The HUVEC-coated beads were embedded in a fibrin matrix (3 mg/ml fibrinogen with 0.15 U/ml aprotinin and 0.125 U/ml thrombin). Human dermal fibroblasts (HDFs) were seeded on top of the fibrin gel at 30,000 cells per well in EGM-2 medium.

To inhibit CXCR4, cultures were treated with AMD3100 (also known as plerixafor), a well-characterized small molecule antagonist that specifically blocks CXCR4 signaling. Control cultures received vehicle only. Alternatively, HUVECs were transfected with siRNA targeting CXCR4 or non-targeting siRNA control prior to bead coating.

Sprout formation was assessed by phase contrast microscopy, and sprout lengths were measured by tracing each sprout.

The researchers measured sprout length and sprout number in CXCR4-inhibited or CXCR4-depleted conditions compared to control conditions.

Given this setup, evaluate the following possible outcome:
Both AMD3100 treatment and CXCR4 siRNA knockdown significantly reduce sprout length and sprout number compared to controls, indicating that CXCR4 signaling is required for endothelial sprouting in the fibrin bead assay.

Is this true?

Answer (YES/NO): YES